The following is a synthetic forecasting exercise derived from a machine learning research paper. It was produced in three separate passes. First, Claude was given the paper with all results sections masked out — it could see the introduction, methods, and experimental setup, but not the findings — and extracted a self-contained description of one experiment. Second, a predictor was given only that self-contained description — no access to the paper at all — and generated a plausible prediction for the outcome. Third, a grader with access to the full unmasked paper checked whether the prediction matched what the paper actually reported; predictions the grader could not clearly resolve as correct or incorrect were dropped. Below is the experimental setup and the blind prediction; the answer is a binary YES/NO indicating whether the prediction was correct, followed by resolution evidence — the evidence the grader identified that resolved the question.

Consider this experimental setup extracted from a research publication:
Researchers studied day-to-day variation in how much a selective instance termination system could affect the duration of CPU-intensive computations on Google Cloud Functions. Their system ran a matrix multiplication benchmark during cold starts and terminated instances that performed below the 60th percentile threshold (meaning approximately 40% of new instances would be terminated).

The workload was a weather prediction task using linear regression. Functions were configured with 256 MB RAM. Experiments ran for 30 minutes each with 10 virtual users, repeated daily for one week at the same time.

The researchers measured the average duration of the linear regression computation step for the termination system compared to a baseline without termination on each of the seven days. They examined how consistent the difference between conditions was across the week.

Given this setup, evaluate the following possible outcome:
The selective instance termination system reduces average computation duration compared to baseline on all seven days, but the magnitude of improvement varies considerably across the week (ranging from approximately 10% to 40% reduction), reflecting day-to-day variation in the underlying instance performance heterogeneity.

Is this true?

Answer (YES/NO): NO